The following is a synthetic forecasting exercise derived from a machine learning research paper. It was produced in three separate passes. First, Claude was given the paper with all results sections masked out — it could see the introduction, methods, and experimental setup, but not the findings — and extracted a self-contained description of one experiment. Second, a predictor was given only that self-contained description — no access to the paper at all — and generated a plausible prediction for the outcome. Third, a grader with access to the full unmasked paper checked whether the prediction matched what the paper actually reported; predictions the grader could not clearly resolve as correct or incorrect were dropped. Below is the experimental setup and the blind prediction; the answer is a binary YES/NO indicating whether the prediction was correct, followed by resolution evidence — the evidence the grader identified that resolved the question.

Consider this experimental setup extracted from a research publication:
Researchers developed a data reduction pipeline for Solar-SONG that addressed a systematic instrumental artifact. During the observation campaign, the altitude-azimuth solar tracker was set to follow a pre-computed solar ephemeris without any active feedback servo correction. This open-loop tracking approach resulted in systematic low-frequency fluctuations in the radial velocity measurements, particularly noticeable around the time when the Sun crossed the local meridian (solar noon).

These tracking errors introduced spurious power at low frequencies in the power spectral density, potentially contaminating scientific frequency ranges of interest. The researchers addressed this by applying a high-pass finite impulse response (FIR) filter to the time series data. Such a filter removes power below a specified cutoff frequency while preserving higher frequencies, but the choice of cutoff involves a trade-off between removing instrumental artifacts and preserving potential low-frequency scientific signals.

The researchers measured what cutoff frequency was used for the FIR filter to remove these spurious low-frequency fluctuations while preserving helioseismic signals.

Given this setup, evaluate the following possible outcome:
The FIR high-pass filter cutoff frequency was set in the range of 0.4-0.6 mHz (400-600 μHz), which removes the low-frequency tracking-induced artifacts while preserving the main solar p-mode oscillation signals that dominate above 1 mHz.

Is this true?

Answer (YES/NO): NO